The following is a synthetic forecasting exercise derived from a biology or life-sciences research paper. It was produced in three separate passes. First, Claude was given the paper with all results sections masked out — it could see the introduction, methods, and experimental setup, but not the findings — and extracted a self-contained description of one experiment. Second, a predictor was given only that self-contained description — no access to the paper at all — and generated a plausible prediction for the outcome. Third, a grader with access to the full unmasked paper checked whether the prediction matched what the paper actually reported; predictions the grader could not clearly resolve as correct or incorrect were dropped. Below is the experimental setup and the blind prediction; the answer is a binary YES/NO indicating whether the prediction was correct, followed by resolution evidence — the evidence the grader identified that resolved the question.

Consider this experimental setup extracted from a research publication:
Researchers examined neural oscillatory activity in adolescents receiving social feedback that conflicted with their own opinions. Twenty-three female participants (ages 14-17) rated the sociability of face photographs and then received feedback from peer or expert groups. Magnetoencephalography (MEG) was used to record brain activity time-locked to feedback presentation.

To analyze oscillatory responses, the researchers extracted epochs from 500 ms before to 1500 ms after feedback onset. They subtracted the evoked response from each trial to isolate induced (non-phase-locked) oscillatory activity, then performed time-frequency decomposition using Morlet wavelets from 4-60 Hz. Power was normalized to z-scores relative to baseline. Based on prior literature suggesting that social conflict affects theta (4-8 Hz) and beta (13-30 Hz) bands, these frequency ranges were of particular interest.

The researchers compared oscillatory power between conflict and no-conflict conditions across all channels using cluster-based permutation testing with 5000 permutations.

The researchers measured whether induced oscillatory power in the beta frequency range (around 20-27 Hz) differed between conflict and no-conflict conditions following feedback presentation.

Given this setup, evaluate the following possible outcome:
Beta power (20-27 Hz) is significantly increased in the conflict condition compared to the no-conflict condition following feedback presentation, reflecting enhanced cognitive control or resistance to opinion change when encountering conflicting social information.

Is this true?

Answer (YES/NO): NO